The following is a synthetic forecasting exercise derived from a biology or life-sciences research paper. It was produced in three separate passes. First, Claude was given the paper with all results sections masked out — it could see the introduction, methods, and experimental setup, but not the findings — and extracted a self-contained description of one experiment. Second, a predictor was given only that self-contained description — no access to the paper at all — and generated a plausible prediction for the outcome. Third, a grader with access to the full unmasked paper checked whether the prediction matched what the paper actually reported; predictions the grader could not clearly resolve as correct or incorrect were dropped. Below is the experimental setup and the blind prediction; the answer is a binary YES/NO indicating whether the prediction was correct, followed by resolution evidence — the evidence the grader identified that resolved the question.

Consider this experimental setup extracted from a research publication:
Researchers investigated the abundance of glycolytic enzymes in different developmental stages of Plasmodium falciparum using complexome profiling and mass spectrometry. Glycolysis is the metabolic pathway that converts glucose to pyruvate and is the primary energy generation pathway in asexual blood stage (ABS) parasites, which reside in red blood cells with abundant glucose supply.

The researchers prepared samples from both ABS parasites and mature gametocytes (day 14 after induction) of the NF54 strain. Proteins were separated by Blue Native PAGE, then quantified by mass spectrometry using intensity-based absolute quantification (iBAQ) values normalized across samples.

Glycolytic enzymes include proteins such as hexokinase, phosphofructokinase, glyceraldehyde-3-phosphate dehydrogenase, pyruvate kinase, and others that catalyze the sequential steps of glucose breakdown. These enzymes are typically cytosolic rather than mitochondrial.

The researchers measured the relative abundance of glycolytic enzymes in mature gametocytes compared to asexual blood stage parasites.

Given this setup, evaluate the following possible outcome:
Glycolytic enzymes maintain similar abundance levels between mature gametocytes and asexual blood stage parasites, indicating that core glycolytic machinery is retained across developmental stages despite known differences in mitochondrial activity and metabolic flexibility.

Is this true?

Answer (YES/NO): NO